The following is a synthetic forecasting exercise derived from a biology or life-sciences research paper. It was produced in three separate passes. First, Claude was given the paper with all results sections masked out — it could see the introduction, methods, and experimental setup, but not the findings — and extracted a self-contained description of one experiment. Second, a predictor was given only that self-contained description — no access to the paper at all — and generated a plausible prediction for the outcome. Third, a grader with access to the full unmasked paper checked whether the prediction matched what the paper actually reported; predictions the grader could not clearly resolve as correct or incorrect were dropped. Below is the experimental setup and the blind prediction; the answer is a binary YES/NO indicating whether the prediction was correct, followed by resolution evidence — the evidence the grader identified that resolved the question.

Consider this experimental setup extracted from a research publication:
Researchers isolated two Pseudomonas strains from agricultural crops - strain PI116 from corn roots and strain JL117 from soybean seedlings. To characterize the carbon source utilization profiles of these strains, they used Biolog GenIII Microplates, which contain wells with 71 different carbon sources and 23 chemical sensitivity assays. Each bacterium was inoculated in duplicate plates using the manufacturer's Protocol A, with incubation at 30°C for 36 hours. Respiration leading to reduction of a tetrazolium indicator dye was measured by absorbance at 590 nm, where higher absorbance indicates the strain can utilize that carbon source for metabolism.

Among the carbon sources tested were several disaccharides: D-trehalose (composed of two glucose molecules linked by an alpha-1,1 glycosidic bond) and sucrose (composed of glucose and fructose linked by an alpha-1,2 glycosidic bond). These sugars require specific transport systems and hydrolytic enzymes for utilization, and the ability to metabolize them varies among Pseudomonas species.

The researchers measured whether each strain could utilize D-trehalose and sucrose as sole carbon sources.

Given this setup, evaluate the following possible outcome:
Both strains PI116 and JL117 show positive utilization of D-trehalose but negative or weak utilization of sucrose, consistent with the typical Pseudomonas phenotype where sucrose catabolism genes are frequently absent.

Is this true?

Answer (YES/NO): NO